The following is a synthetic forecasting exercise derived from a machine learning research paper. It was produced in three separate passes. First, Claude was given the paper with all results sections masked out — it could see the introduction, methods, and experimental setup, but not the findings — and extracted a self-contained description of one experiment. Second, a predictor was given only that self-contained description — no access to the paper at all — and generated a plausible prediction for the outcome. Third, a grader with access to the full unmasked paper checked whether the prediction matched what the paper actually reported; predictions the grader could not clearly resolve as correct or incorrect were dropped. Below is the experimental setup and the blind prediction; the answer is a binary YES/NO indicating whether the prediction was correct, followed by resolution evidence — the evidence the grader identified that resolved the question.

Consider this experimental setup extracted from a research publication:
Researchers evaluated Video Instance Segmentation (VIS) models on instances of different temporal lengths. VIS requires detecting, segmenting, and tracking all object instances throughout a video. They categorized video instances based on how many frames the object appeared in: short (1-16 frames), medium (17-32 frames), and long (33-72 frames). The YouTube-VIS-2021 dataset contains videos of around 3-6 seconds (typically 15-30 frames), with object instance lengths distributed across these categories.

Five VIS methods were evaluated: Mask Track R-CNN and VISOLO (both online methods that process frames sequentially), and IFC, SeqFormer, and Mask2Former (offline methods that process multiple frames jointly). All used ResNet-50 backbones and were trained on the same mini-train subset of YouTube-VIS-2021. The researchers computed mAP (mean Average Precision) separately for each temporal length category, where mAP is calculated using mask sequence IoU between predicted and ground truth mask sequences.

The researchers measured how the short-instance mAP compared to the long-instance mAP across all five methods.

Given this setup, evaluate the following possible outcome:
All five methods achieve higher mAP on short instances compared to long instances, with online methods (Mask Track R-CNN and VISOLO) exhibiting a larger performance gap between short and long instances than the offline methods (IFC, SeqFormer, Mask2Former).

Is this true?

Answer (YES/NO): NO